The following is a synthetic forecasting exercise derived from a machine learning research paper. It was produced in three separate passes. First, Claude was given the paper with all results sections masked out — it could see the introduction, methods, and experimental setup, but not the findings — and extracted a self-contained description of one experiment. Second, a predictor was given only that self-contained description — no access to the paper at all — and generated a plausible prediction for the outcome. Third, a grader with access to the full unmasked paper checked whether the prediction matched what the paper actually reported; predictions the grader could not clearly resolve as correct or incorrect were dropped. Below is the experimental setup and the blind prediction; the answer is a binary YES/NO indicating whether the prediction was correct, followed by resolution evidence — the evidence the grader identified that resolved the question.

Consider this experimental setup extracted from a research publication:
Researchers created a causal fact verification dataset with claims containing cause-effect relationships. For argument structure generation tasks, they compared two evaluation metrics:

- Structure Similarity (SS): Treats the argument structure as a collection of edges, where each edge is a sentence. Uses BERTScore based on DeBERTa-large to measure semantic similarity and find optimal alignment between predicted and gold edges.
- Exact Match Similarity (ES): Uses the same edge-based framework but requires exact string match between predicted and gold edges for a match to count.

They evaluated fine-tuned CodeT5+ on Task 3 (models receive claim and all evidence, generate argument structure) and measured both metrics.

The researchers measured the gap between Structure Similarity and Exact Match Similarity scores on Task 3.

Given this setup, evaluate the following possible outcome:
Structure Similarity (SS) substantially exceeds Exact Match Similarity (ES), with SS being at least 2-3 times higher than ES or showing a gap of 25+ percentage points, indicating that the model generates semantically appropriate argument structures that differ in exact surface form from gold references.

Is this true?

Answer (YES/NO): YES